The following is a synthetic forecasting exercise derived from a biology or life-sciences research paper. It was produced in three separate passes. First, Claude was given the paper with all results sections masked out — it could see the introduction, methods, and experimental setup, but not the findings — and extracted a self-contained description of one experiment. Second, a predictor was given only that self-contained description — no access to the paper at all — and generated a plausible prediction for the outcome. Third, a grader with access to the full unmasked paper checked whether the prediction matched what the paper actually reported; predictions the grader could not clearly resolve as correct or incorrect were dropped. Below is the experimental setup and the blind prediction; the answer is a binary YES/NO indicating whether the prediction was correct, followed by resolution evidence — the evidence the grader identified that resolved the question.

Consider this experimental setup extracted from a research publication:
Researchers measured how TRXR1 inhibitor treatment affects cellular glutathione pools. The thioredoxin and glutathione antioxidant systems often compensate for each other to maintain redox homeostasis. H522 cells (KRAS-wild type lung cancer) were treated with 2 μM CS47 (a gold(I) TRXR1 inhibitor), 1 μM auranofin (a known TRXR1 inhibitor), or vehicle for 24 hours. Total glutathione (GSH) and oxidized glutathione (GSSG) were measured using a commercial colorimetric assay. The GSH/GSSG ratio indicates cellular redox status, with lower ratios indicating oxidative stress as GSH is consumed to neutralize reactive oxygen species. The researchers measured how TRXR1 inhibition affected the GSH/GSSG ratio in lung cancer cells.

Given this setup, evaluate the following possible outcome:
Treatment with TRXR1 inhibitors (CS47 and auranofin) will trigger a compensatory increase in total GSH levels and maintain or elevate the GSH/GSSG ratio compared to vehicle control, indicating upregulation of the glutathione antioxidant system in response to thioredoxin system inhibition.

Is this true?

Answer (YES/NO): NO